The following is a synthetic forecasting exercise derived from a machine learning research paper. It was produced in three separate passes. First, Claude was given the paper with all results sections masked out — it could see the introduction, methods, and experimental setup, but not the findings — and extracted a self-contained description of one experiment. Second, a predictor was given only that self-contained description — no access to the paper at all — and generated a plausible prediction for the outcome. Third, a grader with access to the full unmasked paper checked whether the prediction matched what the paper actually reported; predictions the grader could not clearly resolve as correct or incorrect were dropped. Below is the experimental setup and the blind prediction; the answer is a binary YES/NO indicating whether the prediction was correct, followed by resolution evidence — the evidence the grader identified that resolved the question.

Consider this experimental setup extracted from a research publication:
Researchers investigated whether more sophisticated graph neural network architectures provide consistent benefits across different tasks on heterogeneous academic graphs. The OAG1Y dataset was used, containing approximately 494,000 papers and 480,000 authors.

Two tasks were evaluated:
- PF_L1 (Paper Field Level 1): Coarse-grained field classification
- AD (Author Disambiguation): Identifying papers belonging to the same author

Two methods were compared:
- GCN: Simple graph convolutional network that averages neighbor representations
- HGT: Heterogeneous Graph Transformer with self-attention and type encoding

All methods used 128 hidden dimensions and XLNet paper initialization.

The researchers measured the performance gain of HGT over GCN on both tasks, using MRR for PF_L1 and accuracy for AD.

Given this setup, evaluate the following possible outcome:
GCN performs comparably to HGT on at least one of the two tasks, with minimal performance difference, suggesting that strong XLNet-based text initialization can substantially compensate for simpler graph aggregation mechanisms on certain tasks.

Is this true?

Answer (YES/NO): YES